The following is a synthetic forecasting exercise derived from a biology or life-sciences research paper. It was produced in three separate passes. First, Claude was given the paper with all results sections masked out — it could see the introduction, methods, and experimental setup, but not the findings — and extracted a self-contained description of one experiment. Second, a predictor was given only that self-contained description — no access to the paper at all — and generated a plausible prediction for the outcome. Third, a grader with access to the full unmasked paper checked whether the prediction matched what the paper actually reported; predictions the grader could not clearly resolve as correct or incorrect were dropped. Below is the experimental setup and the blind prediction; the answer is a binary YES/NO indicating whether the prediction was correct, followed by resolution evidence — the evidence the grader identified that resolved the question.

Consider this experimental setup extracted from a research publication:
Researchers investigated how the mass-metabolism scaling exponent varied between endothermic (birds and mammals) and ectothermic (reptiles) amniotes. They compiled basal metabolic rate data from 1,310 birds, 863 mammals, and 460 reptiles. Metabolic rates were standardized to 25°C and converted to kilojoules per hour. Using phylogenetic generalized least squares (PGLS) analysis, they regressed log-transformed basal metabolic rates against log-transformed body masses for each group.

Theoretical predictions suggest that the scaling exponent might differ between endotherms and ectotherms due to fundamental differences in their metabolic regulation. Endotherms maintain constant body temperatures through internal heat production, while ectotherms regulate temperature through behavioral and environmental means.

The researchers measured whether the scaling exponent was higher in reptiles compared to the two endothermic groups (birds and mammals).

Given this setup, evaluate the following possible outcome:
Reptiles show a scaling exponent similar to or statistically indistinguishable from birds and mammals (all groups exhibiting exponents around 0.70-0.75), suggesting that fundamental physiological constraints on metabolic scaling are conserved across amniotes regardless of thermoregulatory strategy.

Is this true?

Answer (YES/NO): NO